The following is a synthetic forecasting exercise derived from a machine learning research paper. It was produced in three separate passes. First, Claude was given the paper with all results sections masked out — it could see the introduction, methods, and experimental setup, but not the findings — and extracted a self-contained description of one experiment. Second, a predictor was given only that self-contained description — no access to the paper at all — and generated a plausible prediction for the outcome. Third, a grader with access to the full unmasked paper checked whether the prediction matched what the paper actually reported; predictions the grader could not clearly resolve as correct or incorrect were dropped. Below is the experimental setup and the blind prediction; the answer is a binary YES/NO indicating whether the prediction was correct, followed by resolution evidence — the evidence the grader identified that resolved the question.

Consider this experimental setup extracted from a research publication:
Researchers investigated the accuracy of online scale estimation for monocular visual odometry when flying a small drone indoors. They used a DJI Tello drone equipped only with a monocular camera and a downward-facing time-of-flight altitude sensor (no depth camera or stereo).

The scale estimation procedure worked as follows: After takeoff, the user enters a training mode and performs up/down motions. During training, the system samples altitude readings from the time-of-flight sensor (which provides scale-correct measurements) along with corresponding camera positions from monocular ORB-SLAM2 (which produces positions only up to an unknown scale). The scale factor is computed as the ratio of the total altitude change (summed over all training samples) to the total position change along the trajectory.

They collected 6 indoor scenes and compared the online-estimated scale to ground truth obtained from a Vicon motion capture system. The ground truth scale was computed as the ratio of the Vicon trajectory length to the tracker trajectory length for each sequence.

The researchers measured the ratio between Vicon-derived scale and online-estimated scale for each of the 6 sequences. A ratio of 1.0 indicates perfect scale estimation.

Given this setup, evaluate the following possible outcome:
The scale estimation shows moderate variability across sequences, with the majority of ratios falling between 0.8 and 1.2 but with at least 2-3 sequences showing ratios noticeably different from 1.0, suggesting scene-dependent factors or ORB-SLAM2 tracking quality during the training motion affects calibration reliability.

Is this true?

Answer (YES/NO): YES